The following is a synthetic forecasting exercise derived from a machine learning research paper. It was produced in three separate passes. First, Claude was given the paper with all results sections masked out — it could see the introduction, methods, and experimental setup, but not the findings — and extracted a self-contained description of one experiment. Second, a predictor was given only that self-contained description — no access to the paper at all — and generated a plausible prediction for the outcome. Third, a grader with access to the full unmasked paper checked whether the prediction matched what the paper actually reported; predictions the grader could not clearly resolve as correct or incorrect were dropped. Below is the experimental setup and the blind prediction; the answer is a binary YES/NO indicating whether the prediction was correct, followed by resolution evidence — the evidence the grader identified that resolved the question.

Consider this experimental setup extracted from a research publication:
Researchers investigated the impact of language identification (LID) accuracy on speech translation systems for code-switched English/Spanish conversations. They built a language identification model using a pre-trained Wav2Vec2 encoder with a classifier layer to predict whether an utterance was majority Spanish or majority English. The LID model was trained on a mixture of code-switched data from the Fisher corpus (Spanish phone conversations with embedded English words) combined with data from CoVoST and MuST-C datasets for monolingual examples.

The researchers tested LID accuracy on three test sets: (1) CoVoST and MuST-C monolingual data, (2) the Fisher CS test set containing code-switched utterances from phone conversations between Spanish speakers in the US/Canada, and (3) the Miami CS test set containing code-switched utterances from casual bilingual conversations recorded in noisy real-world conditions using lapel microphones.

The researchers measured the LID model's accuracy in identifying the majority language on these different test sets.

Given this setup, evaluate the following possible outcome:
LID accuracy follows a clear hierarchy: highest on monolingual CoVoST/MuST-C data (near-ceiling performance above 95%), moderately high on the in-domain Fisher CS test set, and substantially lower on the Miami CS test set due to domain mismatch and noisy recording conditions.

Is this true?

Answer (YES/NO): YES